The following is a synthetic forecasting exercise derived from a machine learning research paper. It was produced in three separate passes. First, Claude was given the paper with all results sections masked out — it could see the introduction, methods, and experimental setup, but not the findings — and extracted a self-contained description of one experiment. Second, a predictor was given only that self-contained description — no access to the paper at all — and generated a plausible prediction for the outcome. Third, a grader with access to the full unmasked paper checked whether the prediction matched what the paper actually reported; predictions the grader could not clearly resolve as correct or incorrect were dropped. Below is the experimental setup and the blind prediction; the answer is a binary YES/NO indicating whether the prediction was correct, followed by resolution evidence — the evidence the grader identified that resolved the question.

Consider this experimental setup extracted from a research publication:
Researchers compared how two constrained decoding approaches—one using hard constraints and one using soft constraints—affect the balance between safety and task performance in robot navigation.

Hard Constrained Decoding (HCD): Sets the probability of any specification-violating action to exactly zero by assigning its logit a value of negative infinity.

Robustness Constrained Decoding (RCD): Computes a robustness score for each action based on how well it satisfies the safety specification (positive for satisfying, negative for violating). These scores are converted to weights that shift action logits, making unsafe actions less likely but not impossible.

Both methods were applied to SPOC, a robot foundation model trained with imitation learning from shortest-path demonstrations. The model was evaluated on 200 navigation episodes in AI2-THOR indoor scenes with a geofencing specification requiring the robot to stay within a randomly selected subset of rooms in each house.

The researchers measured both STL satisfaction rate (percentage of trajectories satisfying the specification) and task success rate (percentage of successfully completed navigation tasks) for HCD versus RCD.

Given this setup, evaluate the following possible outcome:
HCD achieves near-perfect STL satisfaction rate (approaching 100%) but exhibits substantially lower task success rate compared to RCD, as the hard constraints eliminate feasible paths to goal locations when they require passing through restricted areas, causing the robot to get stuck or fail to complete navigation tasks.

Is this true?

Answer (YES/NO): YES